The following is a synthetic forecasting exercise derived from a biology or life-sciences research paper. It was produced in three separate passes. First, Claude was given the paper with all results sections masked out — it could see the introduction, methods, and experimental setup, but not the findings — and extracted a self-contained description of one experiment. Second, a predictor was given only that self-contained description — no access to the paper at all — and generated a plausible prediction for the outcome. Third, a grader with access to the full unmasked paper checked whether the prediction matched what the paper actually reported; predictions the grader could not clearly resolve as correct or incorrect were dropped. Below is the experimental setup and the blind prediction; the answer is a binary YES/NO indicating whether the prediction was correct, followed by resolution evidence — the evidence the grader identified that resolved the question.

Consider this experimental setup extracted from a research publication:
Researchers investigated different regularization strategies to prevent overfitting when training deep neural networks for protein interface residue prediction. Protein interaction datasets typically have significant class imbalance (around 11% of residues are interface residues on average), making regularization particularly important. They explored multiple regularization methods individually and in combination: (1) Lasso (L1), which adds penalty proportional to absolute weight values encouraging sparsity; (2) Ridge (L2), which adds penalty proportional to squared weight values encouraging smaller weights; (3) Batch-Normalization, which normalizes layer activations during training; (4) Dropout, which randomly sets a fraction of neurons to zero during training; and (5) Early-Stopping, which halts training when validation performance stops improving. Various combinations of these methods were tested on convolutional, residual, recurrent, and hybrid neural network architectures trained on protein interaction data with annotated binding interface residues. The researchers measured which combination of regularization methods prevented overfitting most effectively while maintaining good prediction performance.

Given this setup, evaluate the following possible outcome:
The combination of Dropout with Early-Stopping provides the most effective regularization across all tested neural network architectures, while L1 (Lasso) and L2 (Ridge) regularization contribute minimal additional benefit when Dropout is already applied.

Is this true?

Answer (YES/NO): NO